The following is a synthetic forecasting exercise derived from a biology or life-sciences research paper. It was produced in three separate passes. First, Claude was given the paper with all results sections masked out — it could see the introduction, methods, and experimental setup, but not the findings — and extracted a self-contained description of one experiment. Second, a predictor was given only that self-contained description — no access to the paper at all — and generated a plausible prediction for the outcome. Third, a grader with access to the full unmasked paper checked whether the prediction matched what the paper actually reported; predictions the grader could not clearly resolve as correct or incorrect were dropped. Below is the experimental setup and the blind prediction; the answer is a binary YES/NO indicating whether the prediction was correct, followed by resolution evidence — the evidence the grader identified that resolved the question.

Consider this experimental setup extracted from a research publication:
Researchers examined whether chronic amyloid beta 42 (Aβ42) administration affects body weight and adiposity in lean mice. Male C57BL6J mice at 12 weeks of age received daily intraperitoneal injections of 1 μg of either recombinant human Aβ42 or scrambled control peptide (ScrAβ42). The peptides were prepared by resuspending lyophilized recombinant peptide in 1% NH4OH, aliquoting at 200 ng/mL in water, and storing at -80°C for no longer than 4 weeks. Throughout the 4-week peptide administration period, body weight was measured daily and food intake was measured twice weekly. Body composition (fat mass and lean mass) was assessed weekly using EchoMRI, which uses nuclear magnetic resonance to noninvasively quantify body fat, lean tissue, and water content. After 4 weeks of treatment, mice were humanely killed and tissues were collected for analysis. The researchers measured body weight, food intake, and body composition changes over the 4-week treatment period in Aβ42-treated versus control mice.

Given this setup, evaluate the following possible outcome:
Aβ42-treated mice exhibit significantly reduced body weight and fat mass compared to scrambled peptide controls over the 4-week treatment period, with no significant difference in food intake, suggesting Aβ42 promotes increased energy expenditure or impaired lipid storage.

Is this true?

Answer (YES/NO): NO